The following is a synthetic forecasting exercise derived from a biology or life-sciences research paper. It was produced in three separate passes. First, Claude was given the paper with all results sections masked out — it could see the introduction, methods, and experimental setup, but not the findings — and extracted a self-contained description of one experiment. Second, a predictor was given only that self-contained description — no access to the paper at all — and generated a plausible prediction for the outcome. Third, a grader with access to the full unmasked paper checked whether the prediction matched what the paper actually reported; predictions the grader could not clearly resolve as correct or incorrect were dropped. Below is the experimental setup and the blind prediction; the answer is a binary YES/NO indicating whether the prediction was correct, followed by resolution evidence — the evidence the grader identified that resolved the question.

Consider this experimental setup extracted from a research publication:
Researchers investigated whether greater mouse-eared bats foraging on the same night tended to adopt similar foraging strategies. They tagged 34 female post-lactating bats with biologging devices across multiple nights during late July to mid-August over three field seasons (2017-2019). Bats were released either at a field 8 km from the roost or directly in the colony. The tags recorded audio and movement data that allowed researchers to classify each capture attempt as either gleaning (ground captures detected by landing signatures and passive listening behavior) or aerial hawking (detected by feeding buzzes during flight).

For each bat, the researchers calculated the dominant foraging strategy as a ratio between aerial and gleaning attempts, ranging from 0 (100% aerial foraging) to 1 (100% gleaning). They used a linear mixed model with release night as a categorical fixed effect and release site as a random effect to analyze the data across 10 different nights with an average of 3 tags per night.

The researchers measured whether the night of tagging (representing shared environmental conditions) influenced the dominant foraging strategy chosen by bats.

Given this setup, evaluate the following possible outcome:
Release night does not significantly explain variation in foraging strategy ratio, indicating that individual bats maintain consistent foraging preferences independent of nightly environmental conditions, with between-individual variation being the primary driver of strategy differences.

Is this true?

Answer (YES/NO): NO